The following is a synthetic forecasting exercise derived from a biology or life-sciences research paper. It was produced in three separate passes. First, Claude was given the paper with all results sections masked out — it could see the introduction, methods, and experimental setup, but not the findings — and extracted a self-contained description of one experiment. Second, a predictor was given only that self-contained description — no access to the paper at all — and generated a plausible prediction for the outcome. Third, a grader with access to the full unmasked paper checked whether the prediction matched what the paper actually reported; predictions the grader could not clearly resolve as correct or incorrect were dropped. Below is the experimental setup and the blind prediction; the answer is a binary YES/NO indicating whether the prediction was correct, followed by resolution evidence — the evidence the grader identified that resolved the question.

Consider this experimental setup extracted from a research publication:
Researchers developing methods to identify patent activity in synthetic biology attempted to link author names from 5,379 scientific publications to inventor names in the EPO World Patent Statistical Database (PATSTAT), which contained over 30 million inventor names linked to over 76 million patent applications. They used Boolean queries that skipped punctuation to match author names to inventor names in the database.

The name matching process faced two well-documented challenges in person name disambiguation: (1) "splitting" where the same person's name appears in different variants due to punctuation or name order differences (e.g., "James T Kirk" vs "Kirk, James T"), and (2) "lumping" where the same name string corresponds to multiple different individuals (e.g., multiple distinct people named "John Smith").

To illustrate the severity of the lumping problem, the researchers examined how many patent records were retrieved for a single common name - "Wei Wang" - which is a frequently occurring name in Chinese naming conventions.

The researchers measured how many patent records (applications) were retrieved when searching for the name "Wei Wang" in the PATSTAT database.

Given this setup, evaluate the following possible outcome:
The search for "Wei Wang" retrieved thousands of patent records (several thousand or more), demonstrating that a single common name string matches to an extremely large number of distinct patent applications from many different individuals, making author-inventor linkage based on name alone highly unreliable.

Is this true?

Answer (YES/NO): YES